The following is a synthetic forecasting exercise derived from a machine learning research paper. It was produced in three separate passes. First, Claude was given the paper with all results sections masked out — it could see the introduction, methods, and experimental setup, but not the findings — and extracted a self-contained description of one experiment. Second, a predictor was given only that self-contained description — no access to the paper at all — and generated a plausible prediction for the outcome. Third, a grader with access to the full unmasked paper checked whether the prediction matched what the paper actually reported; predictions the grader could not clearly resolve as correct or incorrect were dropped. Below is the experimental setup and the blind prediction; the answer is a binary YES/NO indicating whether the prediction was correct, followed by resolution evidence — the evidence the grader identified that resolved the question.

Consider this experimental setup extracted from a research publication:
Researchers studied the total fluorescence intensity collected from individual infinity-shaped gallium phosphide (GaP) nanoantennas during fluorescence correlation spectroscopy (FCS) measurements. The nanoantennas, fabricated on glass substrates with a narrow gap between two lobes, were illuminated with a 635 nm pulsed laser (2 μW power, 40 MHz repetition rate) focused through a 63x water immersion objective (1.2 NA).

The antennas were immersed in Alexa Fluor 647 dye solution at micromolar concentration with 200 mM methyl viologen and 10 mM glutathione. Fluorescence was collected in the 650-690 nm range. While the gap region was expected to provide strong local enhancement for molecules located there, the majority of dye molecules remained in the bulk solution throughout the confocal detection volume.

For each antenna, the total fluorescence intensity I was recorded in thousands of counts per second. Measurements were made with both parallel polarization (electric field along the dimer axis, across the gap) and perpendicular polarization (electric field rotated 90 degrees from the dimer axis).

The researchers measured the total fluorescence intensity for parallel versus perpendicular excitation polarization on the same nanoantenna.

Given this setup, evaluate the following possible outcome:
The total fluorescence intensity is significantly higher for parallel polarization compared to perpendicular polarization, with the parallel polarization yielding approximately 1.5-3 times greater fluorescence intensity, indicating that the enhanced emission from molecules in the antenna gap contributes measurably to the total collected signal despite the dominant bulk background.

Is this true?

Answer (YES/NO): NO